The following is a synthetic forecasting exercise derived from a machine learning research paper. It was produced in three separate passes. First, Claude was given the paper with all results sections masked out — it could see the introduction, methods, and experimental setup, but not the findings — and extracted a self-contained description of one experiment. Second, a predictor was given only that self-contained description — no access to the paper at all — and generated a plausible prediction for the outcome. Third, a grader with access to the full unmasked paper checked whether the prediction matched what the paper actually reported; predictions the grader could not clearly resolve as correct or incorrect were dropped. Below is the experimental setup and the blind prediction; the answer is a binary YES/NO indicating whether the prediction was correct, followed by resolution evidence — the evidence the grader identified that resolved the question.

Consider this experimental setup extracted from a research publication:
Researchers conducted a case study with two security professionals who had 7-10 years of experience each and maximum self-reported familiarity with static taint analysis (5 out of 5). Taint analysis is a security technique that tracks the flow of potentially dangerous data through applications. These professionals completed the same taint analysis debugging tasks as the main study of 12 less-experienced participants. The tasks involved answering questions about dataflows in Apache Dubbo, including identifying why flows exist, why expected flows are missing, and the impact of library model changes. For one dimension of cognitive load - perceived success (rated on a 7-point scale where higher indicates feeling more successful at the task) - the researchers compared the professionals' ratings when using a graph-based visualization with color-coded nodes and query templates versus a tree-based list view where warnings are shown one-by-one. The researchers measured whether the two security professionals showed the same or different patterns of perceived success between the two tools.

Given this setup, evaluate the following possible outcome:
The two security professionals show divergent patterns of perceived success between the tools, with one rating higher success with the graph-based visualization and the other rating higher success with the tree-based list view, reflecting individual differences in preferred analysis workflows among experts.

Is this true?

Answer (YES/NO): NO